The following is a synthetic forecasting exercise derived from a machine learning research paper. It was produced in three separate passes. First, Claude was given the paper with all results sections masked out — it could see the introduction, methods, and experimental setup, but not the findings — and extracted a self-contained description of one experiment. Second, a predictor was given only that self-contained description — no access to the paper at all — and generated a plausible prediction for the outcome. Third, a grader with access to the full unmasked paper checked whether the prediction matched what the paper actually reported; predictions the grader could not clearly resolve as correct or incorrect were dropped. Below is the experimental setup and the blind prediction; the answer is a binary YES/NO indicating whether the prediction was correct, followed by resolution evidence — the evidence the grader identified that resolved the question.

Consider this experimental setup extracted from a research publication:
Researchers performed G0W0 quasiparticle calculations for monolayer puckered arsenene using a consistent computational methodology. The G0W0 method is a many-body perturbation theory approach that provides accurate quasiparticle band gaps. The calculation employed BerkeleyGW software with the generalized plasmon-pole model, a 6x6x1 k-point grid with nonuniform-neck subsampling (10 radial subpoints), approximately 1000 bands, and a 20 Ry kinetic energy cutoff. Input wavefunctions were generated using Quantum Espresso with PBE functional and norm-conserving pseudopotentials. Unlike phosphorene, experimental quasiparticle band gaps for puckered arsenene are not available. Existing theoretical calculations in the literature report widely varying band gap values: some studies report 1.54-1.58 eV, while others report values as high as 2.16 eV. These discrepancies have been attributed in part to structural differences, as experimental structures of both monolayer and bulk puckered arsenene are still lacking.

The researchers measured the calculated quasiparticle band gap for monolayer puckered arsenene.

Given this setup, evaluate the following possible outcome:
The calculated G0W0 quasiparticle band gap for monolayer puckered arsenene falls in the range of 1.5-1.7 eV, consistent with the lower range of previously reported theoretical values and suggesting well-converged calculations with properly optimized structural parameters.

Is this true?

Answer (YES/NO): NO